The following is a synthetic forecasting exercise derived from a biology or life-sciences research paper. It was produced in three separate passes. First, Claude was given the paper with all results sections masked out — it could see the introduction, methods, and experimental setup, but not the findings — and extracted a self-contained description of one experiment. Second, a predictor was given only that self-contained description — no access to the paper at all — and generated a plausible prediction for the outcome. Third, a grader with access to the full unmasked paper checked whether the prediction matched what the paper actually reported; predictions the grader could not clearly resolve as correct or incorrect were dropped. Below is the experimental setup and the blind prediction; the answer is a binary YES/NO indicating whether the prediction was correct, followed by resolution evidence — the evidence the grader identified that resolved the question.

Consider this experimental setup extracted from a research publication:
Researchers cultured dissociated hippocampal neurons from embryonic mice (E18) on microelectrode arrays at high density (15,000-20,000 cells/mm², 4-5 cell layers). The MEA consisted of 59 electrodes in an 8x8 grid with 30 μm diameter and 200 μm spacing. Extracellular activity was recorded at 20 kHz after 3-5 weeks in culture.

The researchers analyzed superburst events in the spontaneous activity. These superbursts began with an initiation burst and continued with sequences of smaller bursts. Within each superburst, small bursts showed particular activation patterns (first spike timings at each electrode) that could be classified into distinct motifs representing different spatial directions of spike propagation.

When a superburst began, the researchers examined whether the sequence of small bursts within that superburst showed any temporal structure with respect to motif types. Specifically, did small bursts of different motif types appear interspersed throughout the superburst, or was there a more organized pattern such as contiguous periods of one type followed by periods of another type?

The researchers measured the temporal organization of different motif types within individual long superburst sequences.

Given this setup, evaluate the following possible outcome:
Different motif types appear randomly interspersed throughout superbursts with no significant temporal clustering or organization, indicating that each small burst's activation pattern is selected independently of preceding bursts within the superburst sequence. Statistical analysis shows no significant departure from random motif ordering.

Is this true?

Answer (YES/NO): NO